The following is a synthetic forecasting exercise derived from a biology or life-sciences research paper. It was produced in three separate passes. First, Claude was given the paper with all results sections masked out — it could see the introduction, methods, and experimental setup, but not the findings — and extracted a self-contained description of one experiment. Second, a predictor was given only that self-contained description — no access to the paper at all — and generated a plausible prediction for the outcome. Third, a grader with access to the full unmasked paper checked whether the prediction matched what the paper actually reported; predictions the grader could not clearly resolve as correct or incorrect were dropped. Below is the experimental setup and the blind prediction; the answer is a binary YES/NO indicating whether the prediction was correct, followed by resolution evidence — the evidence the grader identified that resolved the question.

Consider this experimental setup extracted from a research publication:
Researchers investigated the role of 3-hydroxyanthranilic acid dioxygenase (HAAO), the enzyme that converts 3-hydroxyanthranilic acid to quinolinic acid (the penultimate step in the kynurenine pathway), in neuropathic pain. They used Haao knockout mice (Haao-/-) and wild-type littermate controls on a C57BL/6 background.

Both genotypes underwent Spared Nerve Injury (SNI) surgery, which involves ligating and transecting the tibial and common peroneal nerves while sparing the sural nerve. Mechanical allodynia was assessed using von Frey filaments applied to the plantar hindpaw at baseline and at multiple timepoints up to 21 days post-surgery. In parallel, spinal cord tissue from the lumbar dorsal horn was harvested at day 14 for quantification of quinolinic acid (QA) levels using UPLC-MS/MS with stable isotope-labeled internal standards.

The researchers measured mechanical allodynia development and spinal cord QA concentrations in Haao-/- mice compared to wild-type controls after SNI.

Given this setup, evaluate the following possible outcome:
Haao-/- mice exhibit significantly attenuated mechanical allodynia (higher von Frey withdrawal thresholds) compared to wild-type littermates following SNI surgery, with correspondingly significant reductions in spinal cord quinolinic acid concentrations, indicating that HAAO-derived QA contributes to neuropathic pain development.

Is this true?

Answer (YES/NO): NO